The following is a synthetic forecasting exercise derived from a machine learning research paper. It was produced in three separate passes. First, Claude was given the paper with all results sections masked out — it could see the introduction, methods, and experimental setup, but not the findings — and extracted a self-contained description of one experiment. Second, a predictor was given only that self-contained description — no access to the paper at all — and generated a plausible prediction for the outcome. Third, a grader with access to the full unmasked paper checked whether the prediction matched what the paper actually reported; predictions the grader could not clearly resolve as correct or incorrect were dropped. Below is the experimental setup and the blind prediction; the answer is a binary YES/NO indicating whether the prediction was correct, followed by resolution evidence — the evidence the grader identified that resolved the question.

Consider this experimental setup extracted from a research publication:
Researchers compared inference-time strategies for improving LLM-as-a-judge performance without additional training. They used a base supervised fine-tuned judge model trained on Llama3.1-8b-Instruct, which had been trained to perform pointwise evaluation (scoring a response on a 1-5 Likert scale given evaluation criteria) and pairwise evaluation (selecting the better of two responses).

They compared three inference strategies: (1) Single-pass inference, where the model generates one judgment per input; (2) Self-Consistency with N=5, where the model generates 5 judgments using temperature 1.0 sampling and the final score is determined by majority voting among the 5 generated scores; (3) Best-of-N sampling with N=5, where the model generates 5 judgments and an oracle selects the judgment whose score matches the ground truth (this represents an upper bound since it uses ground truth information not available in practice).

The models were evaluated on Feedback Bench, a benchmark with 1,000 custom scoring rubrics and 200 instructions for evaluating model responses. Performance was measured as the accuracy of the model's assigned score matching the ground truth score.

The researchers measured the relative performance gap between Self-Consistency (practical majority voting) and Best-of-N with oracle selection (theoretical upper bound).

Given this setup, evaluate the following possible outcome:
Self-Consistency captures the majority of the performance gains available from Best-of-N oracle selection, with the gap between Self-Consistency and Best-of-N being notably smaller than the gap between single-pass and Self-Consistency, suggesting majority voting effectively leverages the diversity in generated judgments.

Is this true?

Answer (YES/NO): NO